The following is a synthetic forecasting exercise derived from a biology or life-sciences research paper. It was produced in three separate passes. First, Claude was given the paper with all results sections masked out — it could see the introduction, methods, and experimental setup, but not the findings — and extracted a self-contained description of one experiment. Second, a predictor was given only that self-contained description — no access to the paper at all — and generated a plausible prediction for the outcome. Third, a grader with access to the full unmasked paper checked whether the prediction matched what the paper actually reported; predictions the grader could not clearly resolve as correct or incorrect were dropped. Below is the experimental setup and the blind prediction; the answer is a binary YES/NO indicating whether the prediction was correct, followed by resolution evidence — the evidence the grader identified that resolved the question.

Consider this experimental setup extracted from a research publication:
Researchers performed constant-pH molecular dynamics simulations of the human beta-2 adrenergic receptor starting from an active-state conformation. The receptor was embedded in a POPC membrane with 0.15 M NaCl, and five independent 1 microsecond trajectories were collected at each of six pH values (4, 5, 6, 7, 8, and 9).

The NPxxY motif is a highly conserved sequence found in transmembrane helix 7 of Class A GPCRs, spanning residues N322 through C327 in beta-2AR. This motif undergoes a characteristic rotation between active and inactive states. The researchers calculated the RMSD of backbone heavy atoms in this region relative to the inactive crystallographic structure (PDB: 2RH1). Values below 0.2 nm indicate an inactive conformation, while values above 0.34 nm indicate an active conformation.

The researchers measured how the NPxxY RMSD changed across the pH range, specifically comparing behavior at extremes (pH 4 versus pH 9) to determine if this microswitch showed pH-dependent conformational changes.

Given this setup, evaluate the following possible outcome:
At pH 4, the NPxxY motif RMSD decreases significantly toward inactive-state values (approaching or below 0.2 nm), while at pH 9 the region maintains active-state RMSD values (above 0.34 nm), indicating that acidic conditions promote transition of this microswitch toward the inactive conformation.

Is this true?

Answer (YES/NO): NO